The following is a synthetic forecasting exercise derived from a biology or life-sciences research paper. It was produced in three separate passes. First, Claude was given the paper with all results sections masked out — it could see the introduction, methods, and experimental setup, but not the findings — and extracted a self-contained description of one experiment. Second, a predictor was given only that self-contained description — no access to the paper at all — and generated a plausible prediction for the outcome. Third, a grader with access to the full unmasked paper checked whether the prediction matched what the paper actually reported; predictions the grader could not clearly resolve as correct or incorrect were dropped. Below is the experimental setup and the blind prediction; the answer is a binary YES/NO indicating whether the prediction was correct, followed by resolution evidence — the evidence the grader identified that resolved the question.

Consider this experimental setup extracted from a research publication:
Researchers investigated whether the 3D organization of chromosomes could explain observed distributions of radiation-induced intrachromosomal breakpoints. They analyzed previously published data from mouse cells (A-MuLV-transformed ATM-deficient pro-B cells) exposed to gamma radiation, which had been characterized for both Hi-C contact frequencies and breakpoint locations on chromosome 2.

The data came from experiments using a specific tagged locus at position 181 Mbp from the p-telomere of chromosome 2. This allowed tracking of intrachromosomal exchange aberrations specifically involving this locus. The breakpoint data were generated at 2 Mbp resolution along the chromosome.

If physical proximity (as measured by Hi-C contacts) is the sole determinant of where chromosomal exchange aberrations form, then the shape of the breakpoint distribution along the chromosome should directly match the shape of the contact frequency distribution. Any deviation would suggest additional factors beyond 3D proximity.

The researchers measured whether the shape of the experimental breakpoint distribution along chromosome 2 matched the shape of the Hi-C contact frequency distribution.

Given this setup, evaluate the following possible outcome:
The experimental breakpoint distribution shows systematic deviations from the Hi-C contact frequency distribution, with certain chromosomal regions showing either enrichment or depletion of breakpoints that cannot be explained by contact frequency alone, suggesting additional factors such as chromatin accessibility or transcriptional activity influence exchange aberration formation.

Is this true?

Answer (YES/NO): YES